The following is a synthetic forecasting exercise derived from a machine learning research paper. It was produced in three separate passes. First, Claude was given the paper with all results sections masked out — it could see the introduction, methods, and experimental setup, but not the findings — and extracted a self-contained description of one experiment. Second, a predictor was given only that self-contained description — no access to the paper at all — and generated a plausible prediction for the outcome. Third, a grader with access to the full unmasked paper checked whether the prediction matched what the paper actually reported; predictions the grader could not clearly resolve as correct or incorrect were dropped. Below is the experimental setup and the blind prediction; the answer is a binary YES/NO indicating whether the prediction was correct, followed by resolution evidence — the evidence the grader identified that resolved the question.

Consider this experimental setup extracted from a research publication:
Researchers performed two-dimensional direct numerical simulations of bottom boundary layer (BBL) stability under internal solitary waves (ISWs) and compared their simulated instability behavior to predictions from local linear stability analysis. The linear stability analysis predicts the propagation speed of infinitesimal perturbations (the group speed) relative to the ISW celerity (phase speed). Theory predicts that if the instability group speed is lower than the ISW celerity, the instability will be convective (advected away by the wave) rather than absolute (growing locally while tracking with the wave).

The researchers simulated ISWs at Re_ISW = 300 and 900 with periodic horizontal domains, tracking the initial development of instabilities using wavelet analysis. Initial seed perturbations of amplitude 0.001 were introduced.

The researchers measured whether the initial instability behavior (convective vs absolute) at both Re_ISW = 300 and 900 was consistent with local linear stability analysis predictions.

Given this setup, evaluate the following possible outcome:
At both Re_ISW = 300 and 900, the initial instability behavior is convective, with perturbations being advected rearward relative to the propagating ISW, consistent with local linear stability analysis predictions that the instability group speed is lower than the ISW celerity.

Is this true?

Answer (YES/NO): YES